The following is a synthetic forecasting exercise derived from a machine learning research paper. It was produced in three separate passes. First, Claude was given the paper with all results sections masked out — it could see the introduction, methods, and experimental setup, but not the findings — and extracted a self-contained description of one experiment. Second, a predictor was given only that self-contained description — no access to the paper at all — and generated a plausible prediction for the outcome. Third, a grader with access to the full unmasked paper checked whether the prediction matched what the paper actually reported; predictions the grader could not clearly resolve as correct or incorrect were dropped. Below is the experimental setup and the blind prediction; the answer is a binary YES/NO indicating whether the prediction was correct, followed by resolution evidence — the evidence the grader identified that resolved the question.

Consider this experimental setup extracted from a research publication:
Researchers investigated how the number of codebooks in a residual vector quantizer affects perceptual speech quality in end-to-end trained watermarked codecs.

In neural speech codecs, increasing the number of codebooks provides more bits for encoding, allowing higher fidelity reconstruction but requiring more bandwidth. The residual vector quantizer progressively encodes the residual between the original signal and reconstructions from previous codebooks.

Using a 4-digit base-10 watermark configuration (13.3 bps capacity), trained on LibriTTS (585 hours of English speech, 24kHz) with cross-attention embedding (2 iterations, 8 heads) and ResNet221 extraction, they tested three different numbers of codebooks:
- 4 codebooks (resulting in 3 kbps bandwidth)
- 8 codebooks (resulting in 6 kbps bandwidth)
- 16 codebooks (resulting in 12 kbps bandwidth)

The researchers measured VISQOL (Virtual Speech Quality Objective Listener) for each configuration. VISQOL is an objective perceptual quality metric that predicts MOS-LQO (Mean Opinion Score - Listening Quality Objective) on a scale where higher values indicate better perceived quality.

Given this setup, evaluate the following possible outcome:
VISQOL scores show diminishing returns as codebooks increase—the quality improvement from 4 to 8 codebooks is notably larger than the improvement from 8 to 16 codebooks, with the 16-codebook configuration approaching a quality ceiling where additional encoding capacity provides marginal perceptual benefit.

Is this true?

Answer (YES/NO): YES